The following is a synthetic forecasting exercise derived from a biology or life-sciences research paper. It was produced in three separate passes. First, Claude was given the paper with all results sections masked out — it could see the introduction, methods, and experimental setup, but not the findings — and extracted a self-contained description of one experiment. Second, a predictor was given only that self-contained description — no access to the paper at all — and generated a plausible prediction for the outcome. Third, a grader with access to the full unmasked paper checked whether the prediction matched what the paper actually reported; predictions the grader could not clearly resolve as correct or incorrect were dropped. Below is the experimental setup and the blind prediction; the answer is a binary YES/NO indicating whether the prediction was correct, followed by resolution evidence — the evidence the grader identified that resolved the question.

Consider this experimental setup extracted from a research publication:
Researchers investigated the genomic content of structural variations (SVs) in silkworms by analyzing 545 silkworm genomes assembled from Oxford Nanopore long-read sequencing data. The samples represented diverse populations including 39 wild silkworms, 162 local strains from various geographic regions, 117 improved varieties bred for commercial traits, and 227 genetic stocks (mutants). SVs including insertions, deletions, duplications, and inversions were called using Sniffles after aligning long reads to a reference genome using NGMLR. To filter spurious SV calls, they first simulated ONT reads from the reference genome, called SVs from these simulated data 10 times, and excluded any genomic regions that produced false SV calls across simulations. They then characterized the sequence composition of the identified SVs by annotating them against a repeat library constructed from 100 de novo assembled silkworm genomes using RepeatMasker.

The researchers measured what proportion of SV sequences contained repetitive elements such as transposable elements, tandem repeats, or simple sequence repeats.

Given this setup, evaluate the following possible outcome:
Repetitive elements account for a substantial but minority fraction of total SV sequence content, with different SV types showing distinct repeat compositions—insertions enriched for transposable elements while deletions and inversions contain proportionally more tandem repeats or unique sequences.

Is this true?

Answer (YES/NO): NO